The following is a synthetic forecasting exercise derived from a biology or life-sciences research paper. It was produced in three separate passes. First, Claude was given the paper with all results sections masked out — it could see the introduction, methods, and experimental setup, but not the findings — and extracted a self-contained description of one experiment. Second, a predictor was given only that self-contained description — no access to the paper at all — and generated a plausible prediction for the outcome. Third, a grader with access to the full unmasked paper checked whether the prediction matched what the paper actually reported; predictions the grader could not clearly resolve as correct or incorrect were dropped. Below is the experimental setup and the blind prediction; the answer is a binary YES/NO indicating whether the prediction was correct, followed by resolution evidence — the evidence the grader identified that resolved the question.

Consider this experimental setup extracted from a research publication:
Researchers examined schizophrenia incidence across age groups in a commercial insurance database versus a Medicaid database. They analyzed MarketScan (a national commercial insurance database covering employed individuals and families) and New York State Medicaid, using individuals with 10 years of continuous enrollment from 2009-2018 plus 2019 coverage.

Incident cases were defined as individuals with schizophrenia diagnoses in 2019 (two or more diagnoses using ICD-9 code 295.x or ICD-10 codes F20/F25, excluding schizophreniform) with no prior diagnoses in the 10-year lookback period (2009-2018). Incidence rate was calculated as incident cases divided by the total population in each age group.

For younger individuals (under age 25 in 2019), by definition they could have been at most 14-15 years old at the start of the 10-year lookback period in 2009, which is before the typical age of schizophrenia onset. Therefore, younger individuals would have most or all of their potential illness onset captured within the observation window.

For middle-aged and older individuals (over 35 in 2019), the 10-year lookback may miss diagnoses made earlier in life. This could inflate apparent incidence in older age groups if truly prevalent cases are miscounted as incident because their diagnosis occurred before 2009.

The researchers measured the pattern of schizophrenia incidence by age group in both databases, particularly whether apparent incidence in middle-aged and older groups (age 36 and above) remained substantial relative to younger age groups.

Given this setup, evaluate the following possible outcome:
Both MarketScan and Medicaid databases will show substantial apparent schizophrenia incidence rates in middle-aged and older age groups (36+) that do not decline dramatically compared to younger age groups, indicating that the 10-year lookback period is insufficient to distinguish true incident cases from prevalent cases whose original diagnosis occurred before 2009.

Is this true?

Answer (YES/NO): NO